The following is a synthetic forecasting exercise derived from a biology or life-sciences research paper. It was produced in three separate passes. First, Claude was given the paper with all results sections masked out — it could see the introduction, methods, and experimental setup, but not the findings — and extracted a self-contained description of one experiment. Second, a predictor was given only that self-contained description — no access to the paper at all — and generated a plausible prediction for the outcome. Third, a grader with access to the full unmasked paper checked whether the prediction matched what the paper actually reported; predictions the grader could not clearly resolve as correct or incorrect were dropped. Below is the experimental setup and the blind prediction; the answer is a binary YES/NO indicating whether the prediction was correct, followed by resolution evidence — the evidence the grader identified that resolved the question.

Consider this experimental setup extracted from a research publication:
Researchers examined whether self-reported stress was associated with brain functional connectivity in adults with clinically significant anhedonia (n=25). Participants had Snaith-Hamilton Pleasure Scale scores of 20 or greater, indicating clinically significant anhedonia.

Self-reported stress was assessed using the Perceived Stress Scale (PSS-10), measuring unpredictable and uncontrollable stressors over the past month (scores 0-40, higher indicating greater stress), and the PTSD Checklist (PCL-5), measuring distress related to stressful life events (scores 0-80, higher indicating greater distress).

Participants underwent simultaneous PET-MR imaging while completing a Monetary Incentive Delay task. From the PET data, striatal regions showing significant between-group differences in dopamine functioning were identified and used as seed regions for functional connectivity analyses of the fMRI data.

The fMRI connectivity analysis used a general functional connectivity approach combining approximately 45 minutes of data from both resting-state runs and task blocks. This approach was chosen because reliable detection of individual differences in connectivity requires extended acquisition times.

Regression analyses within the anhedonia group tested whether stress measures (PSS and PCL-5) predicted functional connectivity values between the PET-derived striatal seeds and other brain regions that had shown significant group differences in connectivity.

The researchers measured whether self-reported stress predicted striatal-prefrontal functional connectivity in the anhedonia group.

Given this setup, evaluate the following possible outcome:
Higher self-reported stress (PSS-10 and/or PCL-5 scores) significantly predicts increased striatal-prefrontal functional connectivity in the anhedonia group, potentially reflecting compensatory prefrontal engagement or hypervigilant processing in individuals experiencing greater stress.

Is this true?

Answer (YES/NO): NO